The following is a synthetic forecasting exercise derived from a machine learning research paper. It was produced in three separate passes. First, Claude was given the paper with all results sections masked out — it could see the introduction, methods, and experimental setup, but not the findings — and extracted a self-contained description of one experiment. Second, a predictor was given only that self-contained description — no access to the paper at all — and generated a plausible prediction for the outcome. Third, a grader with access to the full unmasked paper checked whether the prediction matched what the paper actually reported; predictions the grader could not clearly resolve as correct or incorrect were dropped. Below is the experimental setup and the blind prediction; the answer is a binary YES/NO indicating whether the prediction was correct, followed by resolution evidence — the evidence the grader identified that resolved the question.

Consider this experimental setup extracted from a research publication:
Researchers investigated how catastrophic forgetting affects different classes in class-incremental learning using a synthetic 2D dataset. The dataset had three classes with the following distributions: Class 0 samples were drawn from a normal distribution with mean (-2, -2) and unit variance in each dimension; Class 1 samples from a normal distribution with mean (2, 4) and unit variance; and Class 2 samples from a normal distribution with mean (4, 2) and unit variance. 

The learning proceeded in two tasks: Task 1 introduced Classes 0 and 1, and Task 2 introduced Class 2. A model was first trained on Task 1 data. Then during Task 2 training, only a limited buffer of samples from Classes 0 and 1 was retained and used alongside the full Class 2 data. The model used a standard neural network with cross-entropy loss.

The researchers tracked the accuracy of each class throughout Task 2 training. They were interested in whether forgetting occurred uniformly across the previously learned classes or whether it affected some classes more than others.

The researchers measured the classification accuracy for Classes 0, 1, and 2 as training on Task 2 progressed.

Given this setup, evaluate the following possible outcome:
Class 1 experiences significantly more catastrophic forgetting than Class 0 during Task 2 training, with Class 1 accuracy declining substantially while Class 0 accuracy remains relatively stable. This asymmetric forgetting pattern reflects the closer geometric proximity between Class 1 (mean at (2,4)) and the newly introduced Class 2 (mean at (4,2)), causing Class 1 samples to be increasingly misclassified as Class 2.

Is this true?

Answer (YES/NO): YES